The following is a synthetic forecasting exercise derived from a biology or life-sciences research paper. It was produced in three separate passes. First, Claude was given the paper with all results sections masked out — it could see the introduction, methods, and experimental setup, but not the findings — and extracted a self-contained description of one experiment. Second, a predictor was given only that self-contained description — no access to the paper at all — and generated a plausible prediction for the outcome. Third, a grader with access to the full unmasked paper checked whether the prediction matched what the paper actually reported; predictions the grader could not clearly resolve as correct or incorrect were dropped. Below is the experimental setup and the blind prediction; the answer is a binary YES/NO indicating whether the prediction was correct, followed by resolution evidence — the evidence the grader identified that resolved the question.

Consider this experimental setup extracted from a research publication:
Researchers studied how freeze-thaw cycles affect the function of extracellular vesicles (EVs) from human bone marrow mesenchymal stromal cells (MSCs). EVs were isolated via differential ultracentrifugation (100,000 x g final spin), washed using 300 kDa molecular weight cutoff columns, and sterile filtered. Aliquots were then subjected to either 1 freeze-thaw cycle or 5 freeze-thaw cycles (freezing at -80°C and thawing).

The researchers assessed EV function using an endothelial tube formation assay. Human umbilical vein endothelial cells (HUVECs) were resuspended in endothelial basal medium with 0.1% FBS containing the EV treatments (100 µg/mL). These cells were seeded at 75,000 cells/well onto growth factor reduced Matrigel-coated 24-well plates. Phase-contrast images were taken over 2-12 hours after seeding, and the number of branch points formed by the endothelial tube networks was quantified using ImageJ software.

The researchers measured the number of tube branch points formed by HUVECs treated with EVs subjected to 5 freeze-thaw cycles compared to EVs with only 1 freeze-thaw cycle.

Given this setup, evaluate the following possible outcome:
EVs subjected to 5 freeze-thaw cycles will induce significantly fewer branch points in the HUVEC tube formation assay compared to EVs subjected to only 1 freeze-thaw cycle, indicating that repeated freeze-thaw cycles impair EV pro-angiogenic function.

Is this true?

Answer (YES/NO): NO